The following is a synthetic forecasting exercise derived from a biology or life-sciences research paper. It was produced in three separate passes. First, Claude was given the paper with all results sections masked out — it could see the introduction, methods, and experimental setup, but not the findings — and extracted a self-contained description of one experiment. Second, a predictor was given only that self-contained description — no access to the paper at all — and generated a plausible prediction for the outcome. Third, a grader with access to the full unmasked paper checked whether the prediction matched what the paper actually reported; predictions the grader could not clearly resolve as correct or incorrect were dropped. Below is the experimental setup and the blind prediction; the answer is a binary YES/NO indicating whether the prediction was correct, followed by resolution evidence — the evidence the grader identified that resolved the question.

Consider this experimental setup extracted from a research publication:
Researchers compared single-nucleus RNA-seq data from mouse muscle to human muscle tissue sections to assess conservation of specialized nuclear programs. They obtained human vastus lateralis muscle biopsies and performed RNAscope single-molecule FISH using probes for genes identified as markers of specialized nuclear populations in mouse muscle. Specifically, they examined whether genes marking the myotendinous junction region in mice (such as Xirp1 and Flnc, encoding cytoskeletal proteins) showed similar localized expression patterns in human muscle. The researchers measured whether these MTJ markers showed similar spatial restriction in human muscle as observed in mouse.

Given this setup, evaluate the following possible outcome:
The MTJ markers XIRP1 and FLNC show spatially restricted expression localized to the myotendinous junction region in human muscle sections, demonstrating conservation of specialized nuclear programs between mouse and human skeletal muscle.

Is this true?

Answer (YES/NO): NO